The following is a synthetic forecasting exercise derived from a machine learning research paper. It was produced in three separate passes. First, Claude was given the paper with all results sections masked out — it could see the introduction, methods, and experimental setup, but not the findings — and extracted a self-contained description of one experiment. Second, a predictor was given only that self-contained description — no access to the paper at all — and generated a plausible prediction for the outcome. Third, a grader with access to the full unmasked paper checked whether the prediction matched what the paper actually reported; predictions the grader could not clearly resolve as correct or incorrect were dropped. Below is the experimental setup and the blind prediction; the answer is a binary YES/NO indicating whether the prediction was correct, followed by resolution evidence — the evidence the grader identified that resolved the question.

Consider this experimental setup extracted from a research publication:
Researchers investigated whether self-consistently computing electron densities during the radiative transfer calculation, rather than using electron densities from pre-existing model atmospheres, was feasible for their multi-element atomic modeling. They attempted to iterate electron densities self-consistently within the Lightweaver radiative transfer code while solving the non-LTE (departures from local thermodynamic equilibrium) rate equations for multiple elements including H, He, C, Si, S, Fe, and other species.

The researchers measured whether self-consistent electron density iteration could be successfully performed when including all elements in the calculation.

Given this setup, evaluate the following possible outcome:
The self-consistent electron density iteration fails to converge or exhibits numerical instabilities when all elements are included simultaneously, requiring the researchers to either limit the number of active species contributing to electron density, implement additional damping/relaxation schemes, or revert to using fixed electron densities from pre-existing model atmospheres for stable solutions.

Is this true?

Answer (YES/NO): YES